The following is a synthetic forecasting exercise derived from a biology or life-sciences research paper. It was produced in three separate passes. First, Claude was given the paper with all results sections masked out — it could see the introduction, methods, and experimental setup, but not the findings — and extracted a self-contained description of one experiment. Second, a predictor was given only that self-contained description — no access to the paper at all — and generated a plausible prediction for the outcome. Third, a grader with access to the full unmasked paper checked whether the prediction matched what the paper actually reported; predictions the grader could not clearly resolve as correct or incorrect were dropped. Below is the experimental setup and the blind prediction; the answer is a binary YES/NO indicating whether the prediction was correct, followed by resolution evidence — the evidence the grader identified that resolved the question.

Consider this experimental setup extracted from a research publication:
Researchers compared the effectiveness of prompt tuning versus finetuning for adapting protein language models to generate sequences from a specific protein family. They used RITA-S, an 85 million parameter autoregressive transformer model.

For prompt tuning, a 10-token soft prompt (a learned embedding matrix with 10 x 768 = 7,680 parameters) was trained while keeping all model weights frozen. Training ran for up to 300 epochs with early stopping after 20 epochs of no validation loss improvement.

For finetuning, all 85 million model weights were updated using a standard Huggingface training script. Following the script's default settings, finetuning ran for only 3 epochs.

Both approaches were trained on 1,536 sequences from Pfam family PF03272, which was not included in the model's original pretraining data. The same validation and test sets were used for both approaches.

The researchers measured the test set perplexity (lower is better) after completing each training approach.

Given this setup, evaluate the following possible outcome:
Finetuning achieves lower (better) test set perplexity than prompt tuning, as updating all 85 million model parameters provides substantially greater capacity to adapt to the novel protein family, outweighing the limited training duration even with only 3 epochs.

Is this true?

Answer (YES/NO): YES